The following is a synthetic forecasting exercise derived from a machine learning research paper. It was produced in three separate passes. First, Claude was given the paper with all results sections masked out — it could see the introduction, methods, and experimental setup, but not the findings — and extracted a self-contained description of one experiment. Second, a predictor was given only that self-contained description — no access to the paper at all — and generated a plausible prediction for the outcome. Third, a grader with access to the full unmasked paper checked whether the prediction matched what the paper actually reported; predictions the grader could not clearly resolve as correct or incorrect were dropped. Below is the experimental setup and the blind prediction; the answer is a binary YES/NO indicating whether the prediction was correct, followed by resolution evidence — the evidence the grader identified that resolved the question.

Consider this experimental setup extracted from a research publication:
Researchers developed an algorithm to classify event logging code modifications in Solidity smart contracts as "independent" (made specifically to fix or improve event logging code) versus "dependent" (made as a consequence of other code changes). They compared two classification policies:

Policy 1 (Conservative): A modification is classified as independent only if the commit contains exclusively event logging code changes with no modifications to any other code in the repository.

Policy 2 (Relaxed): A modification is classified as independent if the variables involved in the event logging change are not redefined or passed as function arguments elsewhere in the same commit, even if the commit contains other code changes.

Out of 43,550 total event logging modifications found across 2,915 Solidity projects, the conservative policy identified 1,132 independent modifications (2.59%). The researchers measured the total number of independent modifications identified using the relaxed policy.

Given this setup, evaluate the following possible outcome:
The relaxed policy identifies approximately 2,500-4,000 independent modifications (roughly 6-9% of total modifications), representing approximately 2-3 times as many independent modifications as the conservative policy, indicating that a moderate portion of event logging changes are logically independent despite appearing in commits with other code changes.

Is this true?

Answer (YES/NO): NO